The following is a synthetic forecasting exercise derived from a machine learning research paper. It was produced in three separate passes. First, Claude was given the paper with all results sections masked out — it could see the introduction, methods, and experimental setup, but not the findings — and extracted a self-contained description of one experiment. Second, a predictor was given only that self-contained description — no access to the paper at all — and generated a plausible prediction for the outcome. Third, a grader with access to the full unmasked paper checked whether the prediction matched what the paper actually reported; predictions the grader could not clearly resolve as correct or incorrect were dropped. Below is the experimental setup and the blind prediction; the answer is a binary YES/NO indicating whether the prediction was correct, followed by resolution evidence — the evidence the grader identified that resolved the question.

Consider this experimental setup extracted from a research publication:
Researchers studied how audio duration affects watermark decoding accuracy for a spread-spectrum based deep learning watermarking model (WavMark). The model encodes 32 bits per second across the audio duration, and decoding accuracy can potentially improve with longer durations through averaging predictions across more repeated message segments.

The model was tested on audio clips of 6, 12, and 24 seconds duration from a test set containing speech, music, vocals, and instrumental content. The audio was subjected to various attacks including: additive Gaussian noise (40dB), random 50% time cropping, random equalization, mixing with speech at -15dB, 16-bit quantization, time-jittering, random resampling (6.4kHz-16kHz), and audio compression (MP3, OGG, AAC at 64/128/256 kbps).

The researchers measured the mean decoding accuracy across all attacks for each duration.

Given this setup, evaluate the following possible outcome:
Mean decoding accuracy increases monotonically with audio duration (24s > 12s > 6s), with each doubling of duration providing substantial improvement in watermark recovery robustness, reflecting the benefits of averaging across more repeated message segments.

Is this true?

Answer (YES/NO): NO